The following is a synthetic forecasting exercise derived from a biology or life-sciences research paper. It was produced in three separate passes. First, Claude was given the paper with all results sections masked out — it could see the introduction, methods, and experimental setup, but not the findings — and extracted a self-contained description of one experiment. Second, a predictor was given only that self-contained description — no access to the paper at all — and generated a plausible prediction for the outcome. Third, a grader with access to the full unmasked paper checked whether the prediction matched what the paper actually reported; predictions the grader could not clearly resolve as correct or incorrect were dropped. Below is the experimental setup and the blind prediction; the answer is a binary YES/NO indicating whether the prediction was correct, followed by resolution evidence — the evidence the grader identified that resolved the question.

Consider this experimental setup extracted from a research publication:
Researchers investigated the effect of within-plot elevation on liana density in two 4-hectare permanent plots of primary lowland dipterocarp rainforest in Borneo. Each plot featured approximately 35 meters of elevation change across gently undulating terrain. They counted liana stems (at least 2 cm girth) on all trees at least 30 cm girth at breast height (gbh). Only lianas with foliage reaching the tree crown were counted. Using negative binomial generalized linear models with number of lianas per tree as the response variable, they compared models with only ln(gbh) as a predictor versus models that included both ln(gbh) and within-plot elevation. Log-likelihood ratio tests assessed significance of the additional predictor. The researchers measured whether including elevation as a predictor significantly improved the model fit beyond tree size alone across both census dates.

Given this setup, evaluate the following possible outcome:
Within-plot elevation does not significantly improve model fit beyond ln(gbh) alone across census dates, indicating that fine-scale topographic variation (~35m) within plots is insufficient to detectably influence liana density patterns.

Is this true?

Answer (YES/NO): NO